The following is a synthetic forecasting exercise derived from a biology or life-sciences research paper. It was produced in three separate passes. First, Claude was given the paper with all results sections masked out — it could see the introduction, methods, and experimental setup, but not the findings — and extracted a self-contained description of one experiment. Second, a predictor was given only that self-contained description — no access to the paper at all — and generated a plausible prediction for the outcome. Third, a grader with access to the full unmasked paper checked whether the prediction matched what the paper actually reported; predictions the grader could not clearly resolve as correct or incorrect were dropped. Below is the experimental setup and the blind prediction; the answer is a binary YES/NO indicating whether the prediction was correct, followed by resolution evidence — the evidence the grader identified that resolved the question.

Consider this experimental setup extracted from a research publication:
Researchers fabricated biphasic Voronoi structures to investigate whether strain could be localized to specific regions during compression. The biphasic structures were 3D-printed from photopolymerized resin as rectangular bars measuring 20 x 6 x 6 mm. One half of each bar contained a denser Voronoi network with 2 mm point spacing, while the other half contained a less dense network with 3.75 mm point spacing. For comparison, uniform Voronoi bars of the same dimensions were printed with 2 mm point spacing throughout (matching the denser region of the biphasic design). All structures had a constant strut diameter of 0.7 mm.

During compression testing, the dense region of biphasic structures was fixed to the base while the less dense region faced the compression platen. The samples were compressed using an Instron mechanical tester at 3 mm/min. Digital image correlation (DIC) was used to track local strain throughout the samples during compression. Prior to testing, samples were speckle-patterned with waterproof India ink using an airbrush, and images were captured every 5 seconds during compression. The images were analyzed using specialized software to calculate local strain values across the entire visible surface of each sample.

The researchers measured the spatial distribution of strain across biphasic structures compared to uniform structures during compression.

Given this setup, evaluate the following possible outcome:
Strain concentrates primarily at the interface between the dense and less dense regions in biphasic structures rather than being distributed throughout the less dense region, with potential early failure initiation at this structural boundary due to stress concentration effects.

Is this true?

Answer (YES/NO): NO